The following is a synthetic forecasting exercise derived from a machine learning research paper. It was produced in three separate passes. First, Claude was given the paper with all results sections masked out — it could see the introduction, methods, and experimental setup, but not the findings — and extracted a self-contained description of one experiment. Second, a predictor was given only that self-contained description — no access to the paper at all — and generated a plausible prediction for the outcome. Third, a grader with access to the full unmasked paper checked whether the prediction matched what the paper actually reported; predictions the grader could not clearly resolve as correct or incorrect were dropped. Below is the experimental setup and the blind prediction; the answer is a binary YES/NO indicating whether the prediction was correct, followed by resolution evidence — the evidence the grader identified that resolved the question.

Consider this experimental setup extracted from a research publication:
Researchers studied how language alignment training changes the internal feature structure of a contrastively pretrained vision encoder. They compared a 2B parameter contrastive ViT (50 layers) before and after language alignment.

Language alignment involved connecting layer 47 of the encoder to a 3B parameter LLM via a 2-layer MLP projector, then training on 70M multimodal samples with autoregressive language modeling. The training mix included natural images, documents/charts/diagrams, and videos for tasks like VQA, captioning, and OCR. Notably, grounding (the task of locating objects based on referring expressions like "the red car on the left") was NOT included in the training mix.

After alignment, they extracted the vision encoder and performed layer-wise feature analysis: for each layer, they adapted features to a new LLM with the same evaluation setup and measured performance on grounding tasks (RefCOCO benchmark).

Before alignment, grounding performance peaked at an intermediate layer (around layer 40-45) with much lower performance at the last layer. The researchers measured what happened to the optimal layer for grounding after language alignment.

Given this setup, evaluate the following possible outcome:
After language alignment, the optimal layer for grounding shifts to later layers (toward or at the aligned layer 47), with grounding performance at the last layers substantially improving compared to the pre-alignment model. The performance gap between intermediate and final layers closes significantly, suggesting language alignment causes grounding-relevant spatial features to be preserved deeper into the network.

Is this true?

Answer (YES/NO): YES